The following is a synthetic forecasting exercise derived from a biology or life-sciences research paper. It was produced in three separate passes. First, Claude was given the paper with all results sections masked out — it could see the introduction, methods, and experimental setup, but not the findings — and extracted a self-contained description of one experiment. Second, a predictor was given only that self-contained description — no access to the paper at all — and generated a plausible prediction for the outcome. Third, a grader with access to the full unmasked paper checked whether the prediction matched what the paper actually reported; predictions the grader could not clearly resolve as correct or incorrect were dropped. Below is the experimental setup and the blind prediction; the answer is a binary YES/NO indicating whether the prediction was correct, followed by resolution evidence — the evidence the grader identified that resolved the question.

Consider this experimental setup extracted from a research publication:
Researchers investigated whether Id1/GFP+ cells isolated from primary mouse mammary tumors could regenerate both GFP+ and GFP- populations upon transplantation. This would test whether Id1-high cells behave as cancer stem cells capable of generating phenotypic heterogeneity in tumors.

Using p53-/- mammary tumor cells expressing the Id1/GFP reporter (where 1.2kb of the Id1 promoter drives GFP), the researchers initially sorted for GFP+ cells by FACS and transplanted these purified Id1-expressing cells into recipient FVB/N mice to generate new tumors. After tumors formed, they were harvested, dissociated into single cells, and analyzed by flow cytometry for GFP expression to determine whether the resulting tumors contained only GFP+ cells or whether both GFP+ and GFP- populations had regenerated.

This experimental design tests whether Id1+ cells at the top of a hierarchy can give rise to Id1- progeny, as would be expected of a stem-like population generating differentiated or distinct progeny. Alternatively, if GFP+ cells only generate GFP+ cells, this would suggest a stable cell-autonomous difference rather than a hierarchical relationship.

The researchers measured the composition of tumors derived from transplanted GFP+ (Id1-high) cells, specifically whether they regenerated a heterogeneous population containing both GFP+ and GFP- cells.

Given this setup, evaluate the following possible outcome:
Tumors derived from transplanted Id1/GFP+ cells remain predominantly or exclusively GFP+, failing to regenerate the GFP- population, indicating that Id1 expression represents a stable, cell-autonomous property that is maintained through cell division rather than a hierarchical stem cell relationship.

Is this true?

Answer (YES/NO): NO